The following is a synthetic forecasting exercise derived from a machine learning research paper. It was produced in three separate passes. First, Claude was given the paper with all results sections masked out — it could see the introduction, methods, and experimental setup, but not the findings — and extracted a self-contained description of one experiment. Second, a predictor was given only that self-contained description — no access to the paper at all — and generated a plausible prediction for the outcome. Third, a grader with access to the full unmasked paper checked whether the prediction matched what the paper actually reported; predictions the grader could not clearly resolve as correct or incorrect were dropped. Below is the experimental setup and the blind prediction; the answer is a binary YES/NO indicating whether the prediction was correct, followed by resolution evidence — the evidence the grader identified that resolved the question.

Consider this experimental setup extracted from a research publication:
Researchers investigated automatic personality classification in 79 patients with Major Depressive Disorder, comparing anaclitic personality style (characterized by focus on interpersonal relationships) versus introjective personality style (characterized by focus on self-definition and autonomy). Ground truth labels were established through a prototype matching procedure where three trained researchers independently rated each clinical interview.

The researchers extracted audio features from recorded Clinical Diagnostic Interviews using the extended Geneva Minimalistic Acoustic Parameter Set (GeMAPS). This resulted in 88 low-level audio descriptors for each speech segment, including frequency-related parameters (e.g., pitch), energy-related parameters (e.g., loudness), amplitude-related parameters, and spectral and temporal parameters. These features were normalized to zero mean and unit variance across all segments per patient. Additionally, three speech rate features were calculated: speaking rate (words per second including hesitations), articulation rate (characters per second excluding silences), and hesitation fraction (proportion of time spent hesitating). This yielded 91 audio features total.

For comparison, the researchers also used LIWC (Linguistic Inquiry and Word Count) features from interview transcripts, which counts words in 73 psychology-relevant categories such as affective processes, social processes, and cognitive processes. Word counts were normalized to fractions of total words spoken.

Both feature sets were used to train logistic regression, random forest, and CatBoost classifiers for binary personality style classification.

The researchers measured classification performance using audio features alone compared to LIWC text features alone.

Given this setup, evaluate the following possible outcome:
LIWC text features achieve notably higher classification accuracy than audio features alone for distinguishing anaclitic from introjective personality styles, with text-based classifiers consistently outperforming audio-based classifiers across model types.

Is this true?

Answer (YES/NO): YES